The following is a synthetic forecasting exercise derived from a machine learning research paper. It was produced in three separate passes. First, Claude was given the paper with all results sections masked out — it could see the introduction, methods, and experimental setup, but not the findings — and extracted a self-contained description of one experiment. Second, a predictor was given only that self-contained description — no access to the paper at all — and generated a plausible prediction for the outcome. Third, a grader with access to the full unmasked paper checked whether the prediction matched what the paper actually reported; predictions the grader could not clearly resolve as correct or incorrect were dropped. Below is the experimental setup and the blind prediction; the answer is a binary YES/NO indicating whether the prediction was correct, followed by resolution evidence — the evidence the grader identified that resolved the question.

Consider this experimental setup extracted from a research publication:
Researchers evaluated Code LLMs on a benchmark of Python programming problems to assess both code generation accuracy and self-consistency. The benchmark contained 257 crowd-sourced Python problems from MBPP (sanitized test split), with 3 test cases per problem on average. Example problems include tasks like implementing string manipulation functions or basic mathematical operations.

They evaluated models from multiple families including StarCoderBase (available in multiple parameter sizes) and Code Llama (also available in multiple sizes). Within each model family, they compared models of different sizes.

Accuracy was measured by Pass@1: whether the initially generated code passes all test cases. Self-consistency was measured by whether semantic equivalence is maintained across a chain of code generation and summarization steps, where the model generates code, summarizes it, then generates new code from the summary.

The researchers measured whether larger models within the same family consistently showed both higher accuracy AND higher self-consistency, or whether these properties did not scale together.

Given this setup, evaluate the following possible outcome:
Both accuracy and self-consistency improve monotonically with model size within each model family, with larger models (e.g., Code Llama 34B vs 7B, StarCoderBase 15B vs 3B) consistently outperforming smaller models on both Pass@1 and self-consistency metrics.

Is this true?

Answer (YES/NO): NO